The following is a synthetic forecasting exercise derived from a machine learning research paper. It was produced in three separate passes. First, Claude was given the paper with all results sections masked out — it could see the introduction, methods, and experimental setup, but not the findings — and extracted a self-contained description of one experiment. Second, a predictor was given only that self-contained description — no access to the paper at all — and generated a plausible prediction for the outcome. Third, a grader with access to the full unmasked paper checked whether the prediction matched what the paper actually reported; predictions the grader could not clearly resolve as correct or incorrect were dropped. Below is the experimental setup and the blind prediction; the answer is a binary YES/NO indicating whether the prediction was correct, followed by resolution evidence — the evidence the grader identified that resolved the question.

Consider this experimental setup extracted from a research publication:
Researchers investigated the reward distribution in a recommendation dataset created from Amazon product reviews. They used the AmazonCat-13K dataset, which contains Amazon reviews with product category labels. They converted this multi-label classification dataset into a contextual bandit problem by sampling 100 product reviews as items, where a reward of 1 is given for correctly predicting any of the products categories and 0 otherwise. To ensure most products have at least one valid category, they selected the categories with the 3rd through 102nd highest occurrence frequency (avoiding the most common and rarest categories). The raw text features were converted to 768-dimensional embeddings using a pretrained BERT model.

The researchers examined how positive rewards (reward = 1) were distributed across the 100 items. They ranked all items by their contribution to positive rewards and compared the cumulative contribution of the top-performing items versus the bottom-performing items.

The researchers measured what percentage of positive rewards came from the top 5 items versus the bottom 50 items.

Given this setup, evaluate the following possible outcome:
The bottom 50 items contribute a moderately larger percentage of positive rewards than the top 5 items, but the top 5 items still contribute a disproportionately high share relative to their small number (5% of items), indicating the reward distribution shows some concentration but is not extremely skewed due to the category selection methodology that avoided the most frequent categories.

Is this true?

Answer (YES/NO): NO